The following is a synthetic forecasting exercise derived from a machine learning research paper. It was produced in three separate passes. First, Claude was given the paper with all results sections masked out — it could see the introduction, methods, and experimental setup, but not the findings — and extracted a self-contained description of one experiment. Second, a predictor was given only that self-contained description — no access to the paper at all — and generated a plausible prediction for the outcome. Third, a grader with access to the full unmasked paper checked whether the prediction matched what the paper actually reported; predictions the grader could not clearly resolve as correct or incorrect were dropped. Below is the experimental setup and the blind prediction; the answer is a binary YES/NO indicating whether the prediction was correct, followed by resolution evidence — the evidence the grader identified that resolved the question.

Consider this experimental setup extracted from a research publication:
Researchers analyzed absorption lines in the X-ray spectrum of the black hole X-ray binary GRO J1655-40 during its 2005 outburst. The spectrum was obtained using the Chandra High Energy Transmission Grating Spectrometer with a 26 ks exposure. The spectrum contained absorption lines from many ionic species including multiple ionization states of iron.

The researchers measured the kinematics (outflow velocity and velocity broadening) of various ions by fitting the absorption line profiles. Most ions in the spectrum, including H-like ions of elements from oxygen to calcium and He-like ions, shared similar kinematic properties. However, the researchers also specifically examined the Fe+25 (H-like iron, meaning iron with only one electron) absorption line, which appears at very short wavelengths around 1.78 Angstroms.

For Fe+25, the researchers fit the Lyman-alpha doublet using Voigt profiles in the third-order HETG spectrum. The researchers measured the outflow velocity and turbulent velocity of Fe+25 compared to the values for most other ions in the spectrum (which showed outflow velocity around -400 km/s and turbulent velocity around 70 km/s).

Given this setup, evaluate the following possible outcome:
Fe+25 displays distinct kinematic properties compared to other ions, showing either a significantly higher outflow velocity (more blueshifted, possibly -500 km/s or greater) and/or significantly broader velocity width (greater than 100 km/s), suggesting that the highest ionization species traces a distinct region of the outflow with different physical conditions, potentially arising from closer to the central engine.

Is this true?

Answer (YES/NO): YES